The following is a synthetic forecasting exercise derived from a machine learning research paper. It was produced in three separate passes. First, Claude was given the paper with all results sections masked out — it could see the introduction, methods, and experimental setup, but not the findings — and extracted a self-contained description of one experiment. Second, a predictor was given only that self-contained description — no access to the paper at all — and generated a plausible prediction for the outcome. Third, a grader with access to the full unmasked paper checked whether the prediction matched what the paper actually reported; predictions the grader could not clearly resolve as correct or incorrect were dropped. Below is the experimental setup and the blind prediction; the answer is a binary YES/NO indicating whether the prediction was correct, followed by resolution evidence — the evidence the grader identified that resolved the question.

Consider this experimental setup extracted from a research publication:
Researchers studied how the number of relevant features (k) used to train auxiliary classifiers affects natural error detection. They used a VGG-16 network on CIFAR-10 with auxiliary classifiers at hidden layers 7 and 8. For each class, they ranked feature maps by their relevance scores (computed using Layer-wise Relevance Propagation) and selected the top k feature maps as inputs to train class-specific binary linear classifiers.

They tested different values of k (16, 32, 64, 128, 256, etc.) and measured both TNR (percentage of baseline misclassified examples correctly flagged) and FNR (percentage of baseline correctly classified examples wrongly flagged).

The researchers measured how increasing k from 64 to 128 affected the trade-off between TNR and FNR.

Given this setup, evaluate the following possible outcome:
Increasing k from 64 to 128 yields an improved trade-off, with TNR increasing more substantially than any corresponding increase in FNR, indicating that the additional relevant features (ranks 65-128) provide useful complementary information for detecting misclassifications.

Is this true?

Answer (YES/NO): NO